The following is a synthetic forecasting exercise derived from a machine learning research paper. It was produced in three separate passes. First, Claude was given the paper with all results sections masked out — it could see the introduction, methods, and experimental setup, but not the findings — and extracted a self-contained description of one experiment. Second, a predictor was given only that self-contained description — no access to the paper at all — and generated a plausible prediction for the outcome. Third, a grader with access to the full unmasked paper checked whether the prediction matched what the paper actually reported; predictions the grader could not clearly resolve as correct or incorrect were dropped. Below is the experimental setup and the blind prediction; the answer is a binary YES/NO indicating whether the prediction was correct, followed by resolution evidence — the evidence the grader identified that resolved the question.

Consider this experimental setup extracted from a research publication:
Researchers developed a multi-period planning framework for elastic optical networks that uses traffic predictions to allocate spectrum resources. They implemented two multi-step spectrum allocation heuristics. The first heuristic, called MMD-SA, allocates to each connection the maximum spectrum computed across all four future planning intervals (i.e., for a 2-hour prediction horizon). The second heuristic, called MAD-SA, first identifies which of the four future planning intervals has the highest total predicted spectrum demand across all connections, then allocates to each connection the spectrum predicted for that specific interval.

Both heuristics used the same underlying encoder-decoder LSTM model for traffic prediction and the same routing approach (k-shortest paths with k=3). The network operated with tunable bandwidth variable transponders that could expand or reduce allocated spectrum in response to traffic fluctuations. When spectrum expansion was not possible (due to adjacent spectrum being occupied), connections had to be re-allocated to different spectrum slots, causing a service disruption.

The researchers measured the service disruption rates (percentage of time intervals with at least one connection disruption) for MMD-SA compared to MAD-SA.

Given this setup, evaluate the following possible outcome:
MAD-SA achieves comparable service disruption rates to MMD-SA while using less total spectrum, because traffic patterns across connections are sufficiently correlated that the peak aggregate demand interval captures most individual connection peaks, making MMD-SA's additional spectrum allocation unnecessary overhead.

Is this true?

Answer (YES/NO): NO